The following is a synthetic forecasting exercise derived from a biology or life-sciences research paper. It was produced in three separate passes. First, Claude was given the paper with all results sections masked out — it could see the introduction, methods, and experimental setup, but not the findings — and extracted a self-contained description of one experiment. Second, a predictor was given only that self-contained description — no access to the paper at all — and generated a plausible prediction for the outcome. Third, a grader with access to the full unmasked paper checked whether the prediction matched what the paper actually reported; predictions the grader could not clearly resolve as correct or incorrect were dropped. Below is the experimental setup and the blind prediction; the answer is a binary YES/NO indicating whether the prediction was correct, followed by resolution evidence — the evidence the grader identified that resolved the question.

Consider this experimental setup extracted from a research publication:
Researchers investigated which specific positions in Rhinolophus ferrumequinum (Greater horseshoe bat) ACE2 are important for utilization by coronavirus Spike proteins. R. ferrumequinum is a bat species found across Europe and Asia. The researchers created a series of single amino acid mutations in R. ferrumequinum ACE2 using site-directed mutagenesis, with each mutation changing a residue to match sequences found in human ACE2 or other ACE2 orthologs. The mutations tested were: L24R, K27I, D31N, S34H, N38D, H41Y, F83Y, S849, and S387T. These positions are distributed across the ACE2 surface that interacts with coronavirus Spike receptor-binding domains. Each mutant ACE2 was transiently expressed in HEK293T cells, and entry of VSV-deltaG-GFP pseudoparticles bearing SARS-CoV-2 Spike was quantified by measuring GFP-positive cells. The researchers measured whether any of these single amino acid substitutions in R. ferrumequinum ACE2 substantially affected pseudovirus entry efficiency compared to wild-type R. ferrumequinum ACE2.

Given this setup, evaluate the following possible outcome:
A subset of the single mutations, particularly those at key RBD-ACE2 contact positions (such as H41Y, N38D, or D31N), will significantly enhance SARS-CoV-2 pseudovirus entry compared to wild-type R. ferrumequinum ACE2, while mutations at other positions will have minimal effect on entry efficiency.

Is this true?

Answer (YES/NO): YES